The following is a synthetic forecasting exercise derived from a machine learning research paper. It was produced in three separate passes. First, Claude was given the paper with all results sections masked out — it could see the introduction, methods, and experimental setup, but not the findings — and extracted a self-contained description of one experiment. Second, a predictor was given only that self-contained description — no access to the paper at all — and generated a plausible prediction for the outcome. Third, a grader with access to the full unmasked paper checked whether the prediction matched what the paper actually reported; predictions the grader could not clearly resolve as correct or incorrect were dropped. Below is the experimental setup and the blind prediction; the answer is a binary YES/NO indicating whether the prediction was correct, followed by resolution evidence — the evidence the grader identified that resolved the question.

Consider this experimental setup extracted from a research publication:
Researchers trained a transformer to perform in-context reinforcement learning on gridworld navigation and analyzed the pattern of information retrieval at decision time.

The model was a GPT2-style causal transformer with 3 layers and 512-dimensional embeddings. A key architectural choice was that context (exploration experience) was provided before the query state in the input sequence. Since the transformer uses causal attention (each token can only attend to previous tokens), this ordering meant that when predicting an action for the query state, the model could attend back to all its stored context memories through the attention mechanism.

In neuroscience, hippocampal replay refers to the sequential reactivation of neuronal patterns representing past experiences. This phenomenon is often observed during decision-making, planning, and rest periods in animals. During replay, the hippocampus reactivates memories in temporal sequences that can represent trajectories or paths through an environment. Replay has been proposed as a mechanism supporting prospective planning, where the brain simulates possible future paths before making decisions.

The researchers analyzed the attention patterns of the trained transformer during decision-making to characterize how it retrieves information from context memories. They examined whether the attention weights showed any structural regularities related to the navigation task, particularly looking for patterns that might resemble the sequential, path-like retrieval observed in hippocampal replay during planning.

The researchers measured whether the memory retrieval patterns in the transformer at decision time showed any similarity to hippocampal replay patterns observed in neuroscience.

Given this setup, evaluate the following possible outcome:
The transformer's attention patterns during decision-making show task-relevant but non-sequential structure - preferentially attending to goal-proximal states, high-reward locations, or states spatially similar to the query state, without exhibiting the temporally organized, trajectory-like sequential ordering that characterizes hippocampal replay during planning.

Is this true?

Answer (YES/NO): NO